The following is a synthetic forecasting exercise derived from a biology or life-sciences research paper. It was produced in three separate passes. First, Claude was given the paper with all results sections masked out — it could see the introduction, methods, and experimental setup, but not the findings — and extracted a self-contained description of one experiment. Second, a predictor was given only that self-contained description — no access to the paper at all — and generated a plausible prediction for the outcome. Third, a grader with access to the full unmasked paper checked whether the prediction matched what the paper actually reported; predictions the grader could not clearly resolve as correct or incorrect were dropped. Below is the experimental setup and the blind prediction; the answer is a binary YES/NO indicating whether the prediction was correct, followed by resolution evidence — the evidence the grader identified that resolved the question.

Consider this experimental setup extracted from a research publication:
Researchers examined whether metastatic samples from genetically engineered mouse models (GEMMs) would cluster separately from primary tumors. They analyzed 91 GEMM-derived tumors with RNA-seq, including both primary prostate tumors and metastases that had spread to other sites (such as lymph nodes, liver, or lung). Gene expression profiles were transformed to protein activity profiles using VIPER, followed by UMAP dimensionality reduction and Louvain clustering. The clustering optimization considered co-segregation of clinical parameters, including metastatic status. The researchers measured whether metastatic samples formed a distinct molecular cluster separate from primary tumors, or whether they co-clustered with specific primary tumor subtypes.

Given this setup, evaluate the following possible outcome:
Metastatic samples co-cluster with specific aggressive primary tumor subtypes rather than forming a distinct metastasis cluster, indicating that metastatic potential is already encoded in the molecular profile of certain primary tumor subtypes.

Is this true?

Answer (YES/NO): YES